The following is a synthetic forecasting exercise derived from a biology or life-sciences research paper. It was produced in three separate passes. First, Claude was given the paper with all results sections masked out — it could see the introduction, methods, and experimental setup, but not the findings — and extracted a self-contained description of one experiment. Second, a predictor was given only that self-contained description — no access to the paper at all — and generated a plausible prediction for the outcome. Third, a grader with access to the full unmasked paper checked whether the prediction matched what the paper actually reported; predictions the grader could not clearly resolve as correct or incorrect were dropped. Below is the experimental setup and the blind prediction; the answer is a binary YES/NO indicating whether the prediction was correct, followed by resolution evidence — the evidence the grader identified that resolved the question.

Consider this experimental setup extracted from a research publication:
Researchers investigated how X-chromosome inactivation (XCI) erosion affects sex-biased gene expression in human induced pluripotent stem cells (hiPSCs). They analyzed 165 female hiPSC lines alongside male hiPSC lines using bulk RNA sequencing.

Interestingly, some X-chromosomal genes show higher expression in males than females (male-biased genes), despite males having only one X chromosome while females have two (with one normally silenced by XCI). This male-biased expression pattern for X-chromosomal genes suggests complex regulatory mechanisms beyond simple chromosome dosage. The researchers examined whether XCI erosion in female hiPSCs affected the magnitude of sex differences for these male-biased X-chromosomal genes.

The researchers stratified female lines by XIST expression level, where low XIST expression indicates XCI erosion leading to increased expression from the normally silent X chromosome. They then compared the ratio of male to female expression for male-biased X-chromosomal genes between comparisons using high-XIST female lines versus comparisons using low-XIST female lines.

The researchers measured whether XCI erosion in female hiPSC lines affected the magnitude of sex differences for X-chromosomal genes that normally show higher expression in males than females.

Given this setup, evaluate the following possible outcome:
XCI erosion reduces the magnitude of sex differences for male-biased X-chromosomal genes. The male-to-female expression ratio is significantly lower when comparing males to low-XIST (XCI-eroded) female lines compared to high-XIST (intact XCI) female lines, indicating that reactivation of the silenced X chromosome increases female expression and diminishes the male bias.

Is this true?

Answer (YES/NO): YES